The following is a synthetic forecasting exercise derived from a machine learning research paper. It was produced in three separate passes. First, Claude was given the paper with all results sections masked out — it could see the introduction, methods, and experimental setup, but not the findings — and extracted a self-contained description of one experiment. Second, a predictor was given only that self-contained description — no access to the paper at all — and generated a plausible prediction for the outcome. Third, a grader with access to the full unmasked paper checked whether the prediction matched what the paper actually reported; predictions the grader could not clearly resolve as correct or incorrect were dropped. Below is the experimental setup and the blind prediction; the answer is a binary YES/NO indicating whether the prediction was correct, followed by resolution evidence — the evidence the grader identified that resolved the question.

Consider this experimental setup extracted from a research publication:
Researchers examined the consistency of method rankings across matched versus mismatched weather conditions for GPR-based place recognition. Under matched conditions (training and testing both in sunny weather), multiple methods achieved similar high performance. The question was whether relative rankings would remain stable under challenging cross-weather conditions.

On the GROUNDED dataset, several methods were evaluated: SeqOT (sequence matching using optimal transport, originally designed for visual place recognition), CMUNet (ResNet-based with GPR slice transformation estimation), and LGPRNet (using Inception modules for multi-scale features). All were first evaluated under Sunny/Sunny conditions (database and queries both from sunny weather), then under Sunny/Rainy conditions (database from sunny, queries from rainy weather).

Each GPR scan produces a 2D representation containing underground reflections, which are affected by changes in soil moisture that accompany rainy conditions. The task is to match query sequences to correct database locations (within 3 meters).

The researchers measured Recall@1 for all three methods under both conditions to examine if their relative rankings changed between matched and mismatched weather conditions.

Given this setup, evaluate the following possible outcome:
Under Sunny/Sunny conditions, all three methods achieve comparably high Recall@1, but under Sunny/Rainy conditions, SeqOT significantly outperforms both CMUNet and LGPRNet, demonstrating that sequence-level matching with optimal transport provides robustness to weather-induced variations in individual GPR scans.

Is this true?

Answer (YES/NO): NO